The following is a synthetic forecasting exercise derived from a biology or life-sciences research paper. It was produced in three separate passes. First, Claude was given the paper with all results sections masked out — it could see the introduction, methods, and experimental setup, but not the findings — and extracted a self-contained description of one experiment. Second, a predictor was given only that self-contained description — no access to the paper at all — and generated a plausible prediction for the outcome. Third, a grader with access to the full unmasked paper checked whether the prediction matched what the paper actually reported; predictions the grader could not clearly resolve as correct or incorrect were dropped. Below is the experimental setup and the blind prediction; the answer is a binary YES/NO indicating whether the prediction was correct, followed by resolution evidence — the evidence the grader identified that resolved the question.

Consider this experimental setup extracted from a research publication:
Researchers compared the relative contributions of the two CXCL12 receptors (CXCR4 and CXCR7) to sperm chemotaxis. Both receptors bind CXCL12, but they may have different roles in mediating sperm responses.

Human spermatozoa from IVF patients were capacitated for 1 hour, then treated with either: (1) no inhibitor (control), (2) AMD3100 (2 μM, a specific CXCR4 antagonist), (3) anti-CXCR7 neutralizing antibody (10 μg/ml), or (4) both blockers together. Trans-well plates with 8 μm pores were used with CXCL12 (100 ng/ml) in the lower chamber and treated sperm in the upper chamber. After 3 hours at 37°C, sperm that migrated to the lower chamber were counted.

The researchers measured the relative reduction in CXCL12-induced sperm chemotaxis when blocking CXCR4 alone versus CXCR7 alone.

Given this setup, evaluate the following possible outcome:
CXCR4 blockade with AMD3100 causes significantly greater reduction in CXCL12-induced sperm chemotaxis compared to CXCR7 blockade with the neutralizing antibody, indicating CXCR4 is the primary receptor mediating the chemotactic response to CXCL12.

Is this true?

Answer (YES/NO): YES